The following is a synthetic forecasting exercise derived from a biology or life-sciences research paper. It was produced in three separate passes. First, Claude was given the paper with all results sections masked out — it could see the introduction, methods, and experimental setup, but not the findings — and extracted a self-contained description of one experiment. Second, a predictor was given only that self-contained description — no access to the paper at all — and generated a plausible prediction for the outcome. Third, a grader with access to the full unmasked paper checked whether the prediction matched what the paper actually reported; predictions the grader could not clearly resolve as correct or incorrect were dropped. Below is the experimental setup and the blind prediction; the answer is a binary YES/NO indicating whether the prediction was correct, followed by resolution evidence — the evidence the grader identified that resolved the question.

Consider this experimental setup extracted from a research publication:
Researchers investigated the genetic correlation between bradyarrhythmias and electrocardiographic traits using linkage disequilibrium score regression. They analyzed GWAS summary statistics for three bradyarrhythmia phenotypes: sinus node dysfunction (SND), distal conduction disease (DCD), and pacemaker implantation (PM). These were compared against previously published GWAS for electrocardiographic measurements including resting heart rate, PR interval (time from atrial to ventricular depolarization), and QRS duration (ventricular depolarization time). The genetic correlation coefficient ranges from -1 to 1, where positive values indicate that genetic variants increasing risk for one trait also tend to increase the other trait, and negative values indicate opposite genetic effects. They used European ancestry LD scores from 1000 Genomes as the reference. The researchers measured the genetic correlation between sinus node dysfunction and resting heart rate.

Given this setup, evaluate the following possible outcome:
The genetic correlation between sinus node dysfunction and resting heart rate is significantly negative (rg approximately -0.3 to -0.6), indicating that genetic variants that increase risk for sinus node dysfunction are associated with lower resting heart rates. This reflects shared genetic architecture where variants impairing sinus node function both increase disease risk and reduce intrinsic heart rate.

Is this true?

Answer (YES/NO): NO